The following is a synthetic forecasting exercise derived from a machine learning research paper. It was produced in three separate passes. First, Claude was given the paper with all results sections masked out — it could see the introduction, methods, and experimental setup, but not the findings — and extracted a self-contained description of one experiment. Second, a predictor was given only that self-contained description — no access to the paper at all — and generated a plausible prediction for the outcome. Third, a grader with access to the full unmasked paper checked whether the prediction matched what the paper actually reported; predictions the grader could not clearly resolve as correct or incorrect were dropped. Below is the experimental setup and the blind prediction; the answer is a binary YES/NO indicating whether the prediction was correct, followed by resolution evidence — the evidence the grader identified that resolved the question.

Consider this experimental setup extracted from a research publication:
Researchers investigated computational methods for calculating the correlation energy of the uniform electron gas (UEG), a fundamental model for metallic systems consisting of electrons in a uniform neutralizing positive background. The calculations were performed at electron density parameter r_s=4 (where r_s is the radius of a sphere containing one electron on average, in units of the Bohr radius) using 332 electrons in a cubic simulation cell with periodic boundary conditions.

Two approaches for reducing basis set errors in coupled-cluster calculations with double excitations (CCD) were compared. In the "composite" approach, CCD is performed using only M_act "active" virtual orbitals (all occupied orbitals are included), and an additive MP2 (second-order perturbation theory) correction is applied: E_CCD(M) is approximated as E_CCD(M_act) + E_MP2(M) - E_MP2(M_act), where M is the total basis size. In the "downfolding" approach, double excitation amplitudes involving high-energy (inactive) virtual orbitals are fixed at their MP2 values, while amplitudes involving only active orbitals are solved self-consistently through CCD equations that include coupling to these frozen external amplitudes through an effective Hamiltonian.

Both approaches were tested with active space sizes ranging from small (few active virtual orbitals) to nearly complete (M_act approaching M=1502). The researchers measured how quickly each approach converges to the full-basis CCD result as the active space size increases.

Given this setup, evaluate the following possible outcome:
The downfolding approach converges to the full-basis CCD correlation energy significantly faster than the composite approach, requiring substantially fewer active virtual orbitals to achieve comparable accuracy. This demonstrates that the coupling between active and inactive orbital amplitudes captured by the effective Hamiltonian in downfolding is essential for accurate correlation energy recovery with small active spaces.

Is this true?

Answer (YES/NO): YES